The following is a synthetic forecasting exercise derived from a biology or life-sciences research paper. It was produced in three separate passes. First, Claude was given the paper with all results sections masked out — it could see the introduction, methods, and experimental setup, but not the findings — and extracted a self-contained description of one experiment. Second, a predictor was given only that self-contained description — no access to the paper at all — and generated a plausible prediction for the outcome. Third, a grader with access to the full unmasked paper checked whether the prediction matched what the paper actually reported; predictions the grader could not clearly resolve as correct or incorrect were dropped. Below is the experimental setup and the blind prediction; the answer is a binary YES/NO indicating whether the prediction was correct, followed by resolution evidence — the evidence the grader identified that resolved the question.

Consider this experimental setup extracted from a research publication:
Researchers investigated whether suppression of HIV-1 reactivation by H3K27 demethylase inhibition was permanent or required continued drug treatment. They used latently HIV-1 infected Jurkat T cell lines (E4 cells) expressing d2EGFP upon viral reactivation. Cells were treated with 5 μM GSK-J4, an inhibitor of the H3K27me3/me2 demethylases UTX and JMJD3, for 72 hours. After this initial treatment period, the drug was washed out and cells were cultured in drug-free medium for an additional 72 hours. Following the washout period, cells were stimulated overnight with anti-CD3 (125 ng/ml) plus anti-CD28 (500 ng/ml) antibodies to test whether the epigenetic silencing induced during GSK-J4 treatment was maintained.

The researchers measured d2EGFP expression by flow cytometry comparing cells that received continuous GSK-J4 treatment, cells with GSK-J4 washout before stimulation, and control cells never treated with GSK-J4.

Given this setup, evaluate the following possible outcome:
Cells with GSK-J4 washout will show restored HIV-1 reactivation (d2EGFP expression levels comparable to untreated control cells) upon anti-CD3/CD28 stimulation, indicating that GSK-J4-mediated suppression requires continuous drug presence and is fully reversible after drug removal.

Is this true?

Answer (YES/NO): YES